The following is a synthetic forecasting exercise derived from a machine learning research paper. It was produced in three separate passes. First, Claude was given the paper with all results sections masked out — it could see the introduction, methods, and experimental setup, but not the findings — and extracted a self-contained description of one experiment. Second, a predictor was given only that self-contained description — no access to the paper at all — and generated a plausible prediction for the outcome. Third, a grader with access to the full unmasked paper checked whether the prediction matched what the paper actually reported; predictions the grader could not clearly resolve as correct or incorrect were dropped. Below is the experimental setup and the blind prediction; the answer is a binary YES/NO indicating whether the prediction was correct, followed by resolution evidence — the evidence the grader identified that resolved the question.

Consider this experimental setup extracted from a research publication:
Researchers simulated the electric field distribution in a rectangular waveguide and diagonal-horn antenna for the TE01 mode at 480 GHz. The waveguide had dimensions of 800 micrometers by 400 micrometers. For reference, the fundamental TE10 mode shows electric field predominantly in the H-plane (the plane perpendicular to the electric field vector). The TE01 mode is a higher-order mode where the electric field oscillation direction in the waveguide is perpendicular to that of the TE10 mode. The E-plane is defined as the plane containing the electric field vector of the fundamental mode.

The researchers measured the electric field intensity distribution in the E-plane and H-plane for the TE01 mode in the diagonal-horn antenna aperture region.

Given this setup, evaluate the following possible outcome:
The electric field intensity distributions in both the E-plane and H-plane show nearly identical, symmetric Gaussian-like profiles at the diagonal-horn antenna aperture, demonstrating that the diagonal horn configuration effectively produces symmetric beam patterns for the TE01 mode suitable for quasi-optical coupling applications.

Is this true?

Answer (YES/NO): NO